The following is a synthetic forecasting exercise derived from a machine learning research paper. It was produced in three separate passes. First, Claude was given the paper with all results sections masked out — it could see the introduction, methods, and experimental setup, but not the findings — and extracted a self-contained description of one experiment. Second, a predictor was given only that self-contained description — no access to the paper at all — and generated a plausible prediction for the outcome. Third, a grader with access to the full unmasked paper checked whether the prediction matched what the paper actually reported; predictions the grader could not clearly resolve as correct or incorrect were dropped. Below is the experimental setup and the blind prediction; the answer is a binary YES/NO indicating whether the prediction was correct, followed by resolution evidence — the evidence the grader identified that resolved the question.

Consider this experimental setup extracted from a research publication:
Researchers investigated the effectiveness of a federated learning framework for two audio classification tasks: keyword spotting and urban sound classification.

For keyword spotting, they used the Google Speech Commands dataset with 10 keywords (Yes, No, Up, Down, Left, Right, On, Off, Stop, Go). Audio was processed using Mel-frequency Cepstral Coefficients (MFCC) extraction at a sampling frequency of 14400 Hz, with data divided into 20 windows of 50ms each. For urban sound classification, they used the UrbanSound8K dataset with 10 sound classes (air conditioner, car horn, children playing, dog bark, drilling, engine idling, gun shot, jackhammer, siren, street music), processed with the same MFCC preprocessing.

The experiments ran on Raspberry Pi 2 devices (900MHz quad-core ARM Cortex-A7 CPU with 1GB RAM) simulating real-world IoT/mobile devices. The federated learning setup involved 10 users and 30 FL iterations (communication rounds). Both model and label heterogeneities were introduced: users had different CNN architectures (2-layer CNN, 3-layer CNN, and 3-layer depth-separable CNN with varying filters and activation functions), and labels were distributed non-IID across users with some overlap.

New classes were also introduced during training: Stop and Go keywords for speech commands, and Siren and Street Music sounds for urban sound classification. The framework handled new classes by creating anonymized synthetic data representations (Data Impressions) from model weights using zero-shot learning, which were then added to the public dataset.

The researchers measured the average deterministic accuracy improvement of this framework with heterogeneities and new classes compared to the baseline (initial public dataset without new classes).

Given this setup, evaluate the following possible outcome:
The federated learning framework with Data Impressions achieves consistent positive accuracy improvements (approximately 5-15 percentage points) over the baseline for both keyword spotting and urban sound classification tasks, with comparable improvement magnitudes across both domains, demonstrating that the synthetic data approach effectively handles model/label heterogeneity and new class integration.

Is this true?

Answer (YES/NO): NO